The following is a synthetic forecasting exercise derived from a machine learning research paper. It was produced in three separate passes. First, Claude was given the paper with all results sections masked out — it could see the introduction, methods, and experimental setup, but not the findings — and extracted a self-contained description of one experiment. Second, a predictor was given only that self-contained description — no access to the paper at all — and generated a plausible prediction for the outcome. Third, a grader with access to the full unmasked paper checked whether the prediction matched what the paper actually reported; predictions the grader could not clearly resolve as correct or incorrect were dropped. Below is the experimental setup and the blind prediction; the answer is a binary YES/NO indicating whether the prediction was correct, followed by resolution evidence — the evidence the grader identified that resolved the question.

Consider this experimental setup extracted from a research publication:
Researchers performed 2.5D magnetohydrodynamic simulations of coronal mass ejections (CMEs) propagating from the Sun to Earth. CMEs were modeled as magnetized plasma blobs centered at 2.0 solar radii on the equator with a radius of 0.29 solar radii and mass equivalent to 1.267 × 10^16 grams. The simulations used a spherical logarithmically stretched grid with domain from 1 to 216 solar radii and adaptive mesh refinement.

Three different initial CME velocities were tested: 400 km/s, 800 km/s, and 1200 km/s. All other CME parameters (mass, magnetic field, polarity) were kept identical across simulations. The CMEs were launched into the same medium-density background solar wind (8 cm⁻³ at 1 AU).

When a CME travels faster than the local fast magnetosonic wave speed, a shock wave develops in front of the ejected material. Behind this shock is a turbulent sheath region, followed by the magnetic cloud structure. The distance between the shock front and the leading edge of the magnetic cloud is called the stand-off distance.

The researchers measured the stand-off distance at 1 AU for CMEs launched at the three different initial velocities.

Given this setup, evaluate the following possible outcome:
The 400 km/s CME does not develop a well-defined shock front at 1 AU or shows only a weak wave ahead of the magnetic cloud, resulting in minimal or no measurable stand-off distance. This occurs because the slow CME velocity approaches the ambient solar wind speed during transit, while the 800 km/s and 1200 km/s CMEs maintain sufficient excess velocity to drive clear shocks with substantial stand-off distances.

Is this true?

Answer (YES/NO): NO